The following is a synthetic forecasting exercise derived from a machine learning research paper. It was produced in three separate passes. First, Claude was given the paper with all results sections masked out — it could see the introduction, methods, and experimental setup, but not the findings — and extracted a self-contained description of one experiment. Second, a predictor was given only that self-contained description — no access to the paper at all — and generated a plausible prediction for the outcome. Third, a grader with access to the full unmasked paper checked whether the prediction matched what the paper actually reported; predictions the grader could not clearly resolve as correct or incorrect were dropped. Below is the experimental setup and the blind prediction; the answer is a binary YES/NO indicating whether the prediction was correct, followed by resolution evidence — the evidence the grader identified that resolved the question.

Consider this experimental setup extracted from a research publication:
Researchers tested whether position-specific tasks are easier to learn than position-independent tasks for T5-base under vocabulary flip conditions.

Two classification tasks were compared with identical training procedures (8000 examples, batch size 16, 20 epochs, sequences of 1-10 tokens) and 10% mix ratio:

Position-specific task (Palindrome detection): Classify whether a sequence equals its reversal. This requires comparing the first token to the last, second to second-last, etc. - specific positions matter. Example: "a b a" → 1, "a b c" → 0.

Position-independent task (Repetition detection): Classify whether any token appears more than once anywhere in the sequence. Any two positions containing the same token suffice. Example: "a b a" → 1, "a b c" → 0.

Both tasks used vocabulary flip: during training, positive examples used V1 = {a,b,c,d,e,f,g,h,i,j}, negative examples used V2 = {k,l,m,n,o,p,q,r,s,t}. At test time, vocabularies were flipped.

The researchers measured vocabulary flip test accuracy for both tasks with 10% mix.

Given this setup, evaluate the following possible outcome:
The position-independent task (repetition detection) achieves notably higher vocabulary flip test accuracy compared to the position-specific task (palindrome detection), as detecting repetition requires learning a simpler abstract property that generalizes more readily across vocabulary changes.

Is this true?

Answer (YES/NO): NO